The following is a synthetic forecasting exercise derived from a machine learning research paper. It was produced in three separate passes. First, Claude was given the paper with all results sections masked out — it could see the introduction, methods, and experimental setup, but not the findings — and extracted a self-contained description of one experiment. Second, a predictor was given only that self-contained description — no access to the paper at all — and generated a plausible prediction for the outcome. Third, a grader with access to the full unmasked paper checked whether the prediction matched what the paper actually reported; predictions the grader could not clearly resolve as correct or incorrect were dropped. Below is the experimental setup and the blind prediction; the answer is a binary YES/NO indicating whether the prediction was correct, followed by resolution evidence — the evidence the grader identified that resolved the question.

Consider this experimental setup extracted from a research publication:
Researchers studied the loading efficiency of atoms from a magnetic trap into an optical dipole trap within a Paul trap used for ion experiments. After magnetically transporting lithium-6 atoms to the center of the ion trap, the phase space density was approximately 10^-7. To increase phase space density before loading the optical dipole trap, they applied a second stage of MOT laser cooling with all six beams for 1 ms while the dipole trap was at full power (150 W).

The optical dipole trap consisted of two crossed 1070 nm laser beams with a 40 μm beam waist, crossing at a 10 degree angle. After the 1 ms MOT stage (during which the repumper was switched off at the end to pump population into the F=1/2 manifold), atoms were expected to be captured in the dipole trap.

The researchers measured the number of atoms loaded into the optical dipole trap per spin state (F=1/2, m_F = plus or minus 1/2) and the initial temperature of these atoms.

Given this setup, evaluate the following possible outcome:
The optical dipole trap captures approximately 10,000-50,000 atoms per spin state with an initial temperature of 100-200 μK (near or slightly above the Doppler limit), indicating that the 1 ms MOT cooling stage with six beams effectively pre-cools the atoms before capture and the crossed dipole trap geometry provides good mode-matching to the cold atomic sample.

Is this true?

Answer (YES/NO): NO